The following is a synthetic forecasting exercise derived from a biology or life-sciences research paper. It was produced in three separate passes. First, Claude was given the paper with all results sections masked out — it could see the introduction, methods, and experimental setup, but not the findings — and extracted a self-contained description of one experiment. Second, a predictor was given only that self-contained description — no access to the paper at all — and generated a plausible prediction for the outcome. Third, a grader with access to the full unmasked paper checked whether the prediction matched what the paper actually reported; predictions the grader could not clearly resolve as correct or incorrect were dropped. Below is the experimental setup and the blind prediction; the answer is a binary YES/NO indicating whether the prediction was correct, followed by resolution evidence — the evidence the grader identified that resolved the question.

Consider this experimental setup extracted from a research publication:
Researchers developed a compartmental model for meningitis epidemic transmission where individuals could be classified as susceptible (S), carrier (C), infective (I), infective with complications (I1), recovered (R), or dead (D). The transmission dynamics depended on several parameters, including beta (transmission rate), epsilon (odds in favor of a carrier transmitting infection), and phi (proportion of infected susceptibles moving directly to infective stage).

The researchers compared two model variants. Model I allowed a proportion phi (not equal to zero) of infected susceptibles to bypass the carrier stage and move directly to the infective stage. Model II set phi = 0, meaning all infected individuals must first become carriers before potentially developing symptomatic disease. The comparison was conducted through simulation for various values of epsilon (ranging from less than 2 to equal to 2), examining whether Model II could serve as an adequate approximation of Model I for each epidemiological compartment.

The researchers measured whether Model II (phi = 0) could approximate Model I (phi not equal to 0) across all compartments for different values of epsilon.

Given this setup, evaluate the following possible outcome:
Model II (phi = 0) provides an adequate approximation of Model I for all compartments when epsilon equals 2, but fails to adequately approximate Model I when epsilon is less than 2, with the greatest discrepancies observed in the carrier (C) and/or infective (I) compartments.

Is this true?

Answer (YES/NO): NO